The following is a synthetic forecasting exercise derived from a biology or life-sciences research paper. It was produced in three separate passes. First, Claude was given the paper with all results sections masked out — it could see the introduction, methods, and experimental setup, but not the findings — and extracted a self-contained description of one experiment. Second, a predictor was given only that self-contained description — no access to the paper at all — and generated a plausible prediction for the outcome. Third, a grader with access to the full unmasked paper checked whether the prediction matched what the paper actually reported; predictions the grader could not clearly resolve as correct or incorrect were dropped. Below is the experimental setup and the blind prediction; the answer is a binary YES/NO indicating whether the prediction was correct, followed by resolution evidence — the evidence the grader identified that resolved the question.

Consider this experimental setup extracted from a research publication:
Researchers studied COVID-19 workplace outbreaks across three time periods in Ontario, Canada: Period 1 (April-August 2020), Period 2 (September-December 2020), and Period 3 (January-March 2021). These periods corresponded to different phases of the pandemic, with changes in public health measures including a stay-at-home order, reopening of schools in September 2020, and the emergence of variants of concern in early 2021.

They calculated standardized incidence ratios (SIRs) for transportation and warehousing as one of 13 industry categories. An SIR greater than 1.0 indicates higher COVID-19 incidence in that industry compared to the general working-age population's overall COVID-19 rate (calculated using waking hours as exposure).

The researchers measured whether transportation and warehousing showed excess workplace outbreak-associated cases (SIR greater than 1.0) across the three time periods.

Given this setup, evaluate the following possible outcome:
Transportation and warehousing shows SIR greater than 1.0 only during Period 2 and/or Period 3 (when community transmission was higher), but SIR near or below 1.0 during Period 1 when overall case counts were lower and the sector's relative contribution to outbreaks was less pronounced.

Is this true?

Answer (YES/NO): YES